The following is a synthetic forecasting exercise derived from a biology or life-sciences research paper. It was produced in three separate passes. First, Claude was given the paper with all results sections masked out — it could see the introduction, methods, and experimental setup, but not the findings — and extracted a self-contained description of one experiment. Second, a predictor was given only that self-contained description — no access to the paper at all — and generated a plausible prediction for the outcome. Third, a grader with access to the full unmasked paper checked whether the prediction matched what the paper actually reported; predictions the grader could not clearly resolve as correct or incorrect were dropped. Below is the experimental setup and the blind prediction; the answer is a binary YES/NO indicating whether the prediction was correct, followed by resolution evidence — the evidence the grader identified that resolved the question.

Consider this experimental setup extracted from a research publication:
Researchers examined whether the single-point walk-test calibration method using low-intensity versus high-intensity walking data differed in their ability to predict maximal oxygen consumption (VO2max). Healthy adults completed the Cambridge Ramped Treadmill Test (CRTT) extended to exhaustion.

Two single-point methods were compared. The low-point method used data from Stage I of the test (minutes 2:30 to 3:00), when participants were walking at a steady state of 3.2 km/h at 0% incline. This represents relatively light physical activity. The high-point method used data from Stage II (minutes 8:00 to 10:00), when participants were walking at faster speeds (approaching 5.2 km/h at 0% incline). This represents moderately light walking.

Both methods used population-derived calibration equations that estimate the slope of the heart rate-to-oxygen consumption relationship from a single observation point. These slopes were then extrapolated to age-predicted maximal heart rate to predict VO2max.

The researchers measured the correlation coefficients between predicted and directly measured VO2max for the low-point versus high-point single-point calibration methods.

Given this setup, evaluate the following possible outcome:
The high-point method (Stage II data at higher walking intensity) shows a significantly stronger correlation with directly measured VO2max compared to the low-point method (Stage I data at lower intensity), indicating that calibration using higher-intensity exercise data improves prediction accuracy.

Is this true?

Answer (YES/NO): NO